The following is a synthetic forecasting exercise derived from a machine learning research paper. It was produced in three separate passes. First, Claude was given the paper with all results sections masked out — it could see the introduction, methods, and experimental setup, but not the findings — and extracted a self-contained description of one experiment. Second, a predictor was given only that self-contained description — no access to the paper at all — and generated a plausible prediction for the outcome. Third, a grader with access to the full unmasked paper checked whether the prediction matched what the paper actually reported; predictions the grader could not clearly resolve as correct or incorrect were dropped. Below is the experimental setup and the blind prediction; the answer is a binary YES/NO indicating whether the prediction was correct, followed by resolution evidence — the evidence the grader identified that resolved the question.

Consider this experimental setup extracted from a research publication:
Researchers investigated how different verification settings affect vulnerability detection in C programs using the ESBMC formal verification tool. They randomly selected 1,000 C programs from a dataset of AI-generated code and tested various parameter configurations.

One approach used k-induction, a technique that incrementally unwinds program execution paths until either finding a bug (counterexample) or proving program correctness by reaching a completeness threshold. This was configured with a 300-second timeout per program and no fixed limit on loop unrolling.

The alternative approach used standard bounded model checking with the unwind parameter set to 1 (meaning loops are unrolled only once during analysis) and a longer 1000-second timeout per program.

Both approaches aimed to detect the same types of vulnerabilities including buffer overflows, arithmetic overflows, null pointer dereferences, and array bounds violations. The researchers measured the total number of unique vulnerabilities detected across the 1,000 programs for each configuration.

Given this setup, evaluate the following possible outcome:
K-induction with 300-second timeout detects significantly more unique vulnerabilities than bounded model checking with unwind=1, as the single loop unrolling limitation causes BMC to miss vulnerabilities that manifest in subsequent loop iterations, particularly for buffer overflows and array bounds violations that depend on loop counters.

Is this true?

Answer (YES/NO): YES